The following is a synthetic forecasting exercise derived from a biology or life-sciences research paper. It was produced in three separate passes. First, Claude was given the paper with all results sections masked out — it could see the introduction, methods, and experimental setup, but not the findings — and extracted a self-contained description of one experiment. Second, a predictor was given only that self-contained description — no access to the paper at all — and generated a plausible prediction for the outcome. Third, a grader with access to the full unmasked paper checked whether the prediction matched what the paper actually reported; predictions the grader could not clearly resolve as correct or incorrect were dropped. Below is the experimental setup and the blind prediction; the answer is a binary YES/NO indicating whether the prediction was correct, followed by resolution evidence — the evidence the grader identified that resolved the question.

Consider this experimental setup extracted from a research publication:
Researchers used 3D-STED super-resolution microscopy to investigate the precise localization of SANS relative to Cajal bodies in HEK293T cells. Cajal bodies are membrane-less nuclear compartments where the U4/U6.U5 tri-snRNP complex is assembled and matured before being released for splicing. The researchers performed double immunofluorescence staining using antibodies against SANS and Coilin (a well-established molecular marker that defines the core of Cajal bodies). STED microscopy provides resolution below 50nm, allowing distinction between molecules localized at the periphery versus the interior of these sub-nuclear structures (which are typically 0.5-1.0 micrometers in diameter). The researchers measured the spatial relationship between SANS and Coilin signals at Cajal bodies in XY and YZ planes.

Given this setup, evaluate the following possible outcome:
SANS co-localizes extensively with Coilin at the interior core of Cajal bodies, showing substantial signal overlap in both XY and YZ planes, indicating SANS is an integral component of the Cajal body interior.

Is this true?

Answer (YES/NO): NO